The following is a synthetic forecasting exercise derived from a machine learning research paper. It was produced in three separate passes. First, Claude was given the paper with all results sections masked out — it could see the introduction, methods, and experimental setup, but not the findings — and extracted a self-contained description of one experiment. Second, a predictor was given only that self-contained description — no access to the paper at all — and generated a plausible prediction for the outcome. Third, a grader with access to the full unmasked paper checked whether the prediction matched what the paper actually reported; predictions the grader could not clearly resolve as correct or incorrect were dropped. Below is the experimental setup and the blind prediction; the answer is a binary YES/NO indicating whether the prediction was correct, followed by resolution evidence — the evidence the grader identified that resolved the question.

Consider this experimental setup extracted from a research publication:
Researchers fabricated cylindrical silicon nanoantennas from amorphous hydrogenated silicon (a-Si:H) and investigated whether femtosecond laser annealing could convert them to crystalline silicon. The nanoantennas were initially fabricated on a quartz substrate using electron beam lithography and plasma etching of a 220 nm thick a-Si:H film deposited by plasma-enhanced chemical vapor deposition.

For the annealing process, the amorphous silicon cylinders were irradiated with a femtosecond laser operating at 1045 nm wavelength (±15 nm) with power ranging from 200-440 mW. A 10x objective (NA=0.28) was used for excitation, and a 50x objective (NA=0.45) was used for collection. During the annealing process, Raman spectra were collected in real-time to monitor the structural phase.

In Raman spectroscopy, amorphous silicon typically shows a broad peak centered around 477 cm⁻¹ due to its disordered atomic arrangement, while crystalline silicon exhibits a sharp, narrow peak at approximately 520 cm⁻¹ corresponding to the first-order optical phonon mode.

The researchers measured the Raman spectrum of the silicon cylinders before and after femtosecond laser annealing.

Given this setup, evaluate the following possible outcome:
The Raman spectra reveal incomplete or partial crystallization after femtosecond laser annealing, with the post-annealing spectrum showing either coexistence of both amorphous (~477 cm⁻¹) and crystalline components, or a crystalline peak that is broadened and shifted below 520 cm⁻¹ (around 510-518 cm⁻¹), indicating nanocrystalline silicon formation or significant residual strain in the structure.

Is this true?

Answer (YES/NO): NO